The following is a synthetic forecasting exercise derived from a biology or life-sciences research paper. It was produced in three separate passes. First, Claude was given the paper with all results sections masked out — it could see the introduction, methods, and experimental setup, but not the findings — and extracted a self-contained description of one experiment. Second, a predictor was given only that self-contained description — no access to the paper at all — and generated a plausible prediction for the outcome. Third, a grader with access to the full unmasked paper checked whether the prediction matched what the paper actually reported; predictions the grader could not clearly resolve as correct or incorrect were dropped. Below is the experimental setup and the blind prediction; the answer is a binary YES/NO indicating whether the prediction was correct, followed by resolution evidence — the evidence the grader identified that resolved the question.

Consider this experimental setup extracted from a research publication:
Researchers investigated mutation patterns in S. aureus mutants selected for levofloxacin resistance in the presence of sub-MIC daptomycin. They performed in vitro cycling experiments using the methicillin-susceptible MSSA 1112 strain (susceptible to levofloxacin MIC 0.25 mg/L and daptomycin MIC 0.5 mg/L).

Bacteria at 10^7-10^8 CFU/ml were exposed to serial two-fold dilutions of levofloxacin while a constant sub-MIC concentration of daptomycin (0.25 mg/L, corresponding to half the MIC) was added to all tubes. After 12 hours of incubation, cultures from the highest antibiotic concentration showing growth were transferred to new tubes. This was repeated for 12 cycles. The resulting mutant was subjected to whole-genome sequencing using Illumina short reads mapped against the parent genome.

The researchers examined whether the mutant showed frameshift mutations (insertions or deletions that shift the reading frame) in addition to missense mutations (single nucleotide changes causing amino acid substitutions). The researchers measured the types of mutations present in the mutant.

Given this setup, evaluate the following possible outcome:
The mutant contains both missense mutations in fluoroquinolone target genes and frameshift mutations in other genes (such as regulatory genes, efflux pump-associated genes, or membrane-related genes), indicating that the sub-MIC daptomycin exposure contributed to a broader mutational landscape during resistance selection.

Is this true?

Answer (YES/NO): YES